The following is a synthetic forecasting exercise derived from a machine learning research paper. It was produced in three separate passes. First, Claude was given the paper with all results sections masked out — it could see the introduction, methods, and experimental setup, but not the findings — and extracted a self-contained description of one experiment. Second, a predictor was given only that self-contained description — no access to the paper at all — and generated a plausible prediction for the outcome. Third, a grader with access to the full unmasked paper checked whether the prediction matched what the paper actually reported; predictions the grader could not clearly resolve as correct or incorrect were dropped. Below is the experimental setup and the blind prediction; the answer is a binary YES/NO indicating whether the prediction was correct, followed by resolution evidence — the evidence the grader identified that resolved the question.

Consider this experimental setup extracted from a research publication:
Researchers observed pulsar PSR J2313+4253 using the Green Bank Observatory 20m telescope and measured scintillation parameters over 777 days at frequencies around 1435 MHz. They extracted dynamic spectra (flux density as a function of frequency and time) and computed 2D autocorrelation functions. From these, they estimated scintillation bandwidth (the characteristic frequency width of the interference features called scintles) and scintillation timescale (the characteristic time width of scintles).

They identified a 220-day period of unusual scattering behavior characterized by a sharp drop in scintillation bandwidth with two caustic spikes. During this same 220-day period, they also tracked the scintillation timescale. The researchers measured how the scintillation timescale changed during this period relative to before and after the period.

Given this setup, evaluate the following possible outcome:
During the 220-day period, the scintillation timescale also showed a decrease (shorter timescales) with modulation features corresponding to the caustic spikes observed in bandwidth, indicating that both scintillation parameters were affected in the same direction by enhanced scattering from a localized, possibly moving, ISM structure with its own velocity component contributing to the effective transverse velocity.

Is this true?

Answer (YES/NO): NO